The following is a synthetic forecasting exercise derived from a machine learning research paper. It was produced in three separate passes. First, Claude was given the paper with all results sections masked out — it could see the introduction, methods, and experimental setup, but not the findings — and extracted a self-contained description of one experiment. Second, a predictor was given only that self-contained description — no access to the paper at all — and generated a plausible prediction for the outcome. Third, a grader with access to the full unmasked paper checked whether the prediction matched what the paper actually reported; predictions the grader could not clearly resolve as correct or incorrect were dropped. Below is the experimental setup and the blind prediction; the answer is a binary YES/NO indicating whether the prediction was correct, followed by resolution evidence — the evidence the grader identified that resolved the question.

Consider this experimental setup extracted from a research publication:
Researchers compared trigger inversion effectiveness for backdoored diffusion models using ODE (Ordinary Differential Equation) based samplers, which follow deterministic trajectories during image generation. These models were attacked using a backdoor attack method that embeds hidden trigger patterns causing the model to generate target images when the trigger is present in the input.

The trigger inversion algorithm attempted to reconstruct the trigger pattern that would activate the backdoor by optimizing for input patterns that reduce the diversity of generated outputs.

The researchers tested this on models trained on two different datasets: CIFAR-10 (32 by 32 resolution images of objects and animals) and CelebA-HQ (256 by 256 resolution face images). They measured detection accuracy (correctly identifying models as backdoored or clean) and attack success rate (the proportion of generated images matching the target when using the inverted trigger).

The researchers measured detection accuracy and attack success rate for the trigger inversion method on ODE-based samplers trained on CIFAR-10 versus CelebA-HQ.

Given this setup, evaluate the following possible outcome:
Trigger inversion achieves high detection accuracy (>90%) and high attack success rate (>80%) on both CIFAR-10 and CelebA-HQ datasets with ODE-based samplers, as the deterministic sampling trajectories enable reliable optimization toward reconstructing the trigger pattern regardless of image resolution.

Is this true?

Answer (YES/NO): YES